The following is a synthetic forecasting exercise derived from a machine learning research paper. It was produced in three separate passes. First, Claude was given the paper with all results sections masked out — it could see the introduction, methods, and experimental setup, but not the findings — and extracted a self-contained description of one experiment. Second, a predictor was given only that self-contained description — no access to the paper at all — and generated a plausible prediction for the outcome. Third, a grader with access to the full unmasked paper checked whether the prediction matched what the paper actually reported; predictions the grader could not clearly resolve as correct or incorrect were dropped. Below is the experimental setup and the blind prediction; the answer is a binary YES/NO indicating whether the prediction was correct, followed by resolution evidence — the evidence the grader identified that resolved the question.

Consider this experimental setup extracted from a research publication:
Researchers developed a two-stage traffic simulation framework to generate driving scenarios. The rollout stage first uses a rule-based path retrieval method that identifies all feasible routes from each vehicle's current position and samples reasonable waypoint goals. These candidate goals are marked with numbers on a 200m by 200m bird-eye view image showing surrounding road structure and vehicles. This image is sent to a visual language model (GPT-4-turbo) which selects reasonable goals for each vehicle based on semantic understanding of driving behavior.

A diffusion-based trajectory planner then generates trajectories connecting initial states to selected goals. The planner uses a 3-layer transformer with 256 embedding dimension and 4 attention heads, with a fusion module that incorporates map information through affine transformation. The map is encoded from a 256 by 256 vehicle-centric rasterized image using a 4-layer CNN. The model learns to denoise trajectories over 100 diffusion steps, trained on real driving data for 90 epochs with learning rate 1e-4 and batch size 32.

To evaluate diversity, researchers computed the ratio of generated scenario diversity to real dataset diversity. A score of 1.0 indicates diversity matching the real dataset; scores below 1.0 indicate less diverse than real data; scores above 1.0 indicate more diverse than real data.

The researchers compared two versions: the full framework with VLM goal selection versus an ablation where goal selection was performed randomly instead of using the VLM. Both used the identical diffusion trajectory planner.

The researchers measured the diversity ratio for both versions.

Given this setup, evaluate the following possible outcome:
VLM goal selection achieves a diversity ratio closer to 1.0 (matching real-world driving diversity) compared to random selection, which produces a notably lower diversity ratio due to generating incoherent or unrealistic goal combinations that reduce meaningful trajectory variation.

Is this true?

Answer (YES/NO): NO